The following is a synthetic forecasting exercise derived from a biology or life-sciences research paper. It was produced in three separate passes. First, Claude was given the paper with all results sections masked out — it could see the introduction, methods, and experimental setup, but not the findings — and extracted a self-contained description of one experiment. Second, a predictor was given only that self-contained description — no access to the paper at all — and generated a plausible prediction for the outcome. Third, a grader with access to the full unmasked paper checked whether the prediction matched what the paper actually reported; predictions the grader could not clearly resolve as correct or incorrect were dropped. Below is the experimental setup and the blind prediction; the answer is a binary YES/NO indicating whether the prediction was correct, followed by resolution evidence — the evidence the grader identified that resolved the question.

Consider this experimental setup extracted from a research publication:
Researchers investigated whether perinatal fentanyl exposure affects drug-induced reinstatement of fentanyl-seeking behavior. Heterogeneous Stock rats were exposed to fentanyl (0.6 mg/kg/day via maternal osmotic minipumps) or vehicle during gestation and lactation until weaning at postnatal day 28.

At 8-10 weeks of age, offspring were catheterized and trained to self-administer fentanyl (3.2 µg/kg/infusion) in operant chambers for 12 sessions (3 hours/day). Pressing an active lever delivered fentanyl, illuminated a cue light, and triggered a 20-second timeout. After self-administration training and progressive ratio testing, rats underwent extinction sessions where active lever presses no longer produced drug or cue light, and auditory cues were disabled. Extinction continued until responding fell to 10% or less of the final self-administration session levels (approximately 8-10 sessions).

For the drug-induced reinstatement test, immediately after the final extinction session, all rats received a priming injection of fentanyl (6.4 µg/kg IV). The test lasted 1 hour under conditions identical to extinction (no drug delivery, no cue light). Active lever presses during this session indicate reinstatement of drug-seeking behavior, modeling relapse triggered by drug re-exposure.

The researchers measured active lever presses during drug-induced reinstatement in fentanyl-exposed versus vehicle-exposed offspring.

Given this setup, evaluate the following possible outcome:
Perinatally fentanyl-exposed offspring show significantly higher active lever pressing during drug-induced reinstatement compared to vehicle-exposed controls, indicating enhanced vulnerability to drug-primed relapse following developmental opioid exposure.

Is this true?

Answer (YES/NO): YES